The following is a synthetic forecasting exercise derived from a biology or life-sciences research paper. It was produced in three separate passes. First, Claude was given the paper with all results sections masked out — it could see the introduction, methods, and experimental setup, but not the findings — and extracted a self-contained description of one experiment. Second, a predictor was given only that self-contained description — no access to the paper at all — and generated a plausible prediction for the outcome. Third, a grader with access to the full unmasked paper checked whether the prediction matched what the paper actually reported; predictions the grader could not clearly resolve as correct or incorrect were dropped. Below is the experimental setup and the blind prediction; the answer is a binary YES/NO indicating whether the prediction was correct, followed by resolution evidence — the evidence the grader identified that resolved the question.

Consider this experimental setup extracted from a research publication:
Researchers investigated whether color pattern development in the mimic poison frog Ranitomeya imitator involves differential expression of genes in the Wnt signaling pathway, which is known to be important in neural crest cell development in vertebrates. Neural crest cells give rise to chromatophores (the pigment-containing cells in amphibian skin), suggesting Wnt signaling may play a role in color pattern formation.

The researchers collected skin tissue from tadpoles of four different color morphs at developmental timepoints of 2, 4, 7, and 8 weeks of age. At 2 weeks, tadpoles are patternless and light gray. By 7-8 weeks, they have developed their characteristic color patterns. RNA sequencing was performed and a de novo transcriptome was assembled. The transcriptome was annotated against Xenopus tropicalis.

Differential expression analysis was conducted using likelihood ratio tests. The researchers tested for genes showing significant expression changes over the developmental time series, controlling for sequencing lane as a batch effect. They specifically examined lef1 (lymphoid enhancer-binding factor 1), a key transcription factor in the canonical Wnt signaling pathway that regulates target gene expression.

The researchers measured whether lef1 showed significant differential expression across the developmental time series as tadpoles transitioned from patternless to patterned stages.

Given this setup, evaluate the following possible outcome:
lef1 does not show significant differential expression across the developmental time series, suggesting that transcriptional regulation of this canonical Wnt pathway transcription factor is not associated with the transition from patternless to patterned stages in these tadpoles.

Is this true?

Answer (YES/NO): NO